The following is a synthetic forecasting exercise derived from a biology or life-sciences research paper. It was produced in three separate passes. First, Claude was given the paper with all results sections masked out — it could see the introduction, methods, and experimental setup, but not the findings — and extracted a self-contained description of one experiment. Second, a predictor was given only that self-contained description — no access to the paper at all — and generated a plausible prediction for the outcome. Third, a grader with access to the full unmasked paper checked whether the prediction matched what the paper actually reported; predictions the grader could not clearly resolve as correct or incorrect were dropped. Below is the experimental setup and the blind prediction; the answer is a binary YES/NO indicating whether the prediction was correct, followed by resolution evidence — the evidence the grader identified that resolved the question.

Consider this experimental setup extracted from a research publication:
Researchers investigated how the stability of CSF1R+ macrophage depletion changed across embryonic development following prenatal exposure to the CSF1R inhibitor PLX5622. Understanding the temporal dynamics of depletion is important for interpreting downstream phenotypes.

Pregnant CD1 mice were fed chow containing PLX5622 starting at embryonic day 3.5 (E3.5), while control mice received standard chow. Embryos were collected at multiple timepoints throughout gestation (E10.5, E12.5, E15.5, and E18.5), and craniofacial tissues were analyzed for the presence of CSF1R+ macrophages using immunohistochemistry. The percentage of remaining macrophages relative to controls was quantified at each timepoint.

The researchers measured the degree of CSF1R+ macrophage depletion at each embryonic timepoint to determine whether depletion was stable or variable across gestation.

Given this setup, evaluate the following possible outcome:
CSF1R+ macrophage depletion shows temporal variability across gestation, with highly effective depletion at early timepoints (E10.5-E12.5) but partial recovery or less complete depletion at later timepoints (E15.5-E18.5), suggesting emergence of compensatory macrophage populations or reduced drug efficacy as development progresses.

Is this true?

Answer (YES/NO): NO